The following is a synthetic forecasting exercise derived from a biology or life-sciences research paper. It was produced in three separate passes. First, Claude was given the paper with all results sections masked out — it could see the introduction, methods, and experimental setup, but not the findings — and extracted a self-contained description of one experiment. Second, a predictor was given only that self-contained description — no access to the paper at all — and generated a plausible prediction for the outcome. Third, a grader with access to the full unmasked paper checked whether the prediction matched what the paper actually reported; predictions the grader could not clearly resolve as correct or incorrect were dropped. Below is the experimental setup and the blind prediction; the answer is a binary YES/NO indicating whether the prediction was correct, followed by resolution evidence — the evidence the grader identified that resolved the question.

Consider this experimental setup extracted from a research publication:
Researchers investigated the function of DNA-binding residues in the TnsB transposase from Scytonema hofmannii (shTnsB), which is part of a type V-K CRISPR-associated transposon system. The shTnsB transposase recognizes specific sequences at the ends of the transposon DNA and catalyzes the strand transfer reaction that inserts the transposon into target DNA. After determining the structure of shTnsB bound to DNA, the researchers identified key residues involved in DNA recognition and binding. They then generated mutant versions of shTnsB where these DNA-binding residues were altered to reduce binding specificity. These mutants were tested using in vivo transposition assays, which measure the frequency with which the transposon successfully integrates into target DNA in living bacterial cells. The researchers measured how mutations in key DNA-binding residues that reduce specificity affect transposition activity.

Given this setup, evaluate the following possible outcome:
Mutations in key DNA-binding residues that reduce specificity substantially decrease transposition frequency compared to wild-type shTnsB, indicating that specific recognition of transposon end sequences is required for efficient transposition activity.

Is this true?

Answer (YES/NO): YES